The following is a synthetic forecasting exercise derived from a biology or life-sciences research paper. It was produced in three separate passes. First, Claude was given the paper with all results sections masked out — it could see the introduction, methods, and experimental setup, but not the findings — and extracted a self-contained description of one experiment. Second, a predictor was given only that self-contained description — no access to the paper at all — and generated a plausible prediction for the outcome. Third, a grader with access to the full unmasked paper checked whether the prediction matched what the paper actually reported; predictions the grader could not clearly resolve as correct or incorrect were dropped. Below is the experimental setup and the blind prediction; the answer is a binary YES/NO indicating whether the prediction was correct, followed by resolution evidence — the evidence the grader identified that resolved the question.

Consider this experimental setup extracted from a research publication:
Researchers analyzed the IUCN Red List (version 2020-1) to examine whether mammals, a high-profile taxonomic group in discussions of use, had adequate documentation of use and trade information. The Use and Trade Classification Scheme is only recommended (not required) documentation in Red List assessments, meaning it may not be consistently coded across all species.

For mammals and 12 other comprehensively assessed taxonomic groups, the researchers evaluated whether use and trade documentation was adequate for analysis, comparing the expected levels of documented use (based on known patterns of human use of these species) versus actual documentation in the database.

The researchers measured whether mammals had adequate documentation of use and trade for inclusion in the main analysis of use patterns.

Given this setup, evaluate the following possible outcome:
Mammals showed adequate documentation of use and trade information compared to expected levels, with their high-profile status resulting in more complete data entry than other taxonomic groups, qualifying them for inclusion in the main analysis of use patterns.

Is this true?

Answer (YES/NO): NO